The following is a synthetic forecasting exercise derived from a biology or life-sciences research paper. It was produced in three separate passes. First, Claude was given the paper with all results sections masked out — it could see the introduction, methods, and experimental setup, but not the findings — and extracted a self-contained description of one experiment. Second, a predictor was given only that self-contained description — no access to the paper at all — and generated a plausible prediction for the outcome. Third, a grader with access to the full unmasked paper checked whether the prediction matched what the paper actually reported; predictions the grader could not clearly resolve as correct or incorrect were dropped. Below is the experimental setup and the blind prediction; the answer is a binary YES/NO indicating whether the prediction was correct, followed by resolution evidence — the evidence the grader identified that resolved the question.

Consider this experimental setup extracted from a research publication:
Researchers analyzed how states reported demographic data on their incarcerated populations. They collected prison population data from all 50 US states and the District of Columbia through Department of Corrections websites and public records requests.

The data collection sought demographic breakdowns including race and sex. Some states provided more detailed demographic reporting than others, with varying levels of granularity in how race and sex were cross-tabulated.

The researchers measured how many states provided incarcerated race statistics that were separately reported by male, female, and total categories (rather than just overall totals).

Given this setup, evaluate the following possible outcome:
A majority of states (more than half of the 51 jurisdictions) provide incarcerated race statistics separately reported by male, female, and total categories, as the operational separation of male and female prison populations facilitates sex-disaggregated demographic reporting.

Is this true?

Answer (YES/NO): YES